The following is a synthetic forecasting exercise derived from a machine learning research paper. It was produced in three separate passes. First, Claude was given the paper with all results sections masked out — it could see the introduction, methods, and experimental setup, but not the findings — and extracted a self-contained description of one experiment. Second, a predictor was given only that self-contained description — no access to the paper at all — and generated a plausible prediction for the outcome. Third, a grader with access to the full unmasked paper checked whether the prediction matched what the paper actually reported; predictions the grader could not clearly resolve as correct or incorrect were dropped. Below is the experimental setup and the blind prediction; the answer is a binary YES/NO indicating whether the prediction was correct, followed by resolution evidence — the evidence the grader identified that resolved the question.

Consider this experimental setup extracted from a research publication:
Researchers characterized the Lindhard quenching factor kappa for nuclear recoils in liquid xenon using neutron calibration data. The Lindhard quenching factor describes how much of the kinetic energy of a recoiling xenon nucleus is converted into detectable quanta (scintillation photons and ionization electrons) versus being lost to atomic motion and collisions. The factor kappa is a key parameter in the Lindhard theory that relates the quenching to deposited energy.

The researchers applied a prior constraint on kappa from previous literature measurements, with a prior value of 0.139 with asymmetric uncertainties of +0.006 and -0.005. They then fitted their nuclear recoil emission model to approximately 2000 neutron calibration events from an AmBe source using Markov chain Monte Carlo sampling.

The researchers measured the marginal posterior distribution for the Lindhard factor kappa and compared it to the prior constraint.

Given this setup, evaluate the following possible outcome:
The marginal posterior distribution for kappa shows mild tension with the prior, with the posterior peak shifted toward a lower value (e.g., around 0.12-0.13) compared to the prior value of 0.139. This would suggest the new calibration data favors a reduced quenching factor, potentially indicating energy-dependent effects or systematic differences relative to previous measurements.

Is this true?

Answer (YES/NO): NO